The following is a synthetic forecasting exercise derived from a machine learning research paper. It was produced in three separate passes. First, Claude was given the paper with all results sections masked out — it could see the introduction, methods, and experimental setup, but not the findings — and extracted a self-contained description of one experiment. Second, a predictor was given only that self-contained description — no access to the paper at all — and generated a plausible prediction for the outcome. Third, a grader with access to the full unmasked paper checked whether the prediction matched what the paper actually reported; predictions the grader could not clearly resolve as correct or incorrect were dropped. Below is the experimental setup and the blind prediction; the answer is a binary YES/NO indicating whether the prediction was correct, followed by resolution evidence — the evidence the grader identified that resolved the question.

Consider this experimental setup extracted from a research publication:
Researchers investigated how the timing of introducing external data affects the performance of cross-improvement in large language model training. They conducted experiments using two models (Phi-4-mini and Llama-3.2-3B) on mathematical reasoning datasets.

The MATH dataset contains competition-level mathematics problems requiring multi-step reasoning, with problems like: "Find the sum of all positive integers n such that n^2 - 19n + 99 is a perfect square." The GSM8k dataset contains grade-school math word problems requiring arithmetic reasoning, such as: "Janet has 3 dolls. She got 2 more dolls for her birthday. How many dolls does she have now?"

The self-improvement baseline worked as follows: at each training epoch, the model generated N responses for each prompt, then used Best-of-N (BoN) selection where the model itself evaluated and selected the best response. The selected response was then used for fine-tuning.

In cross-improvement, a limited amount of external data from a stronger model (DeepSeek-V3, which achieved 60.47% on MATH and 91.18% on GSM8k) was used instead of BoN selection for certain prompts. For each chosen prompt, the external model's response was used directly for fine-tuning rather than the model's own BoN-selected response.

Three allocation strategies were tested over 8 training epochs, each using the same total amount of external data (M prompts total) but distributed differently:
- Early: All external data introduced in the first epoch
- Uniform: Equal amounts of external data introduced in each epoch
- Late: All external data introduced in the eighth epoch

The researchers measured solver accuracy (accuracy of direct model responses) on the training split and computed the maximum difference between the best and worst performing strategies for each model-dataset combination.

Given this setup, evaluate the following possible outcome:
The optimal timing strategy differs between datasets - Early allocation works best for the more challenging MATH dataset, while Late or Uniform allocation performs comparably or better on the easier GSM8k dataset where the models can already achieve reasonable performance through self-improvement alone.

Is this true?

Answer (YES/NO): NO